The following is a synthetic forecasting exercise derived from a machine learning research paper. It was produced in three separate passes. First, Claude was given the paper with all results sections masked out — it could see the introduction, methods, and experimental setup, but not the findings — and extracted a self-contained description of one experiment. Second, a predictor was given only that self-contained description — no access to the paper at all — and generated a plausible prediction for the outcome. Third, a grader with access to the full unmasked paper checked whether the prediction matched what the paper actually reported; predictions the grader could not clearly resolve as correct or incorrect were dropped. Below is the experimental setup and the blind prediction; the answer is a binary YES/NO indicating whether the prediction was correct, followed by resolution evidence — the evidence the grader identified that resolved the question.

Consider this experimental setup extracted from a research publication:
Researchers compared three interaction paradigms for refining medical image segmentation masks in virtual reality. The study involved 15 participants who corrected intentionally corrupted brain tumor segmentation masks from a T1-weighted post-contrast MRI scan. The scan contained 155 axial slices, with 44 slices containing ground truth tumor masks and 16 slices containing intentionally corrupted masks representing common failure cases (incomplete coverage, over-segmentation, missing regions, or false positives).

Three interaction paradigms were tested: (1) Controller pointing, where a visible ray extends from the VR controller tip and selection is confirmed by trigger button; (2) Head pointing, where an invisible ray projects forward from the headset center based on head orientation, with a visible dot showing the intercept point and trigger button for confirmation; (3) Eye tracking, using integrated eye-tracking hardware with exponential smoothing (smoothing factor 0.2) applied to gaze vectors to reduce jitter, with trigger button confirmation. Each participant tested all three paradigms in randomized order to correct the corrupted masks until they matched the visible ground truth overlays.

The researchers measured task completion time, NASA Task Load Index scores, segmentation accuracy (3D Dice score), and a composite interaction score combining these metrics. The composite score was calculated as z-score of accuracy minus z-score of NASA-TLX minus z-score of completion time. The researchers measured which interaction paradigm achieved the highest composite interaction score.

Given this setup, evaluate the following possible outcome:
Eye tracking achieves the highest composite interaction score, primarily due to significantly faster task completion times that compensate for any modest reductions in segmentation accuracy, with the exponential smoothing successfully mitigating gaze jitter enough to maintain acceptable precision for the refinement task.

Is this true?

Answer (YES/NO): NO